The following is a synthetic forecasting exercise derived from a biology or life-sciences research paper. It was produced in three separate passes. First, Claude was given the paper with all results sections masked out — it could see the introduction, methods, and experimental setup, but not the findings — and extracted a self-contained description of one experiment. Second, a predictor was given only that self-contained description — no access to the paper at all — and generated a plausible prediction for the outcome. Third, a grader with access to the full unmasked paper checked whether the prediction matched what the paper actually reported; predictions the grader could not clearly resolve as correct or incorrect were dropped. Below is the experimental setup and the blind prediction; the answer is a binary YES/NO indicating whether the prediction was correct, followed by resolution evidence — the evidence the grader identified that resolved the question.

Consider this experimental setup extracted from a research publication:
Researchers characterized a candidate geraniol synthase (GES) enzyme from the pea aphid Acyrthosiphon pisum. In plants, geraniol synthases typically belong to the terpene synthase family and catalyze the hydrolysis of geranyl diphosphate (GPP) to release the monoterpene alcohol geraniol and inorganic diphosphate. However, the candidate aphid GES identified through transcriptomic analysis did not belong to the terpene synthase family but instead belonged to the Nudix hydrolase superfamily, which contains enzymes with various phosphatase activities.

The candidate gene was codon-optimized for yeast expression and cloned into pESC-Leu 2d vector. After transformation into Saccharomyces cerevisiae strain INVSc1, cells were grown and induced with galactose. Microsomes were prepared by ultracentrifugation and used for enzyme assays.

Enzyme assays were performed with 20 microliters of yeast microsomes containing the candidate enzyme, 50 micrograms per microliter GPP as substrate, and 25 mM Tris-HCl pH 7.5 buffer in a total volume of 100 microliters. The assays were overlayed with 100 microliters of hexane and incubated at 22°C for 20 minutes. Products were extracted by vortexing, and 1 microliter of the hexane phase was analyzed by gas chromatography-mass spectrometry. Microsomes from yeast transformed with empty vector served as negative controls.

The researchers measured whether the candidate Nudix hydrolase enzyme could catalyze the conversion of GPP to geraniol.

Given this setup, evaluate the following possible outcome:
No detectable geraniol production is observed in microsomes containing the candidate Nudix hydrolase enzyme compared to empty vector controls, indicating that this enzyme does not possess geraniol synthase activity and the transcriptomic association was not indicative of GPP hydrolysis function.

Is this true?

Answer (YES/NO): NO